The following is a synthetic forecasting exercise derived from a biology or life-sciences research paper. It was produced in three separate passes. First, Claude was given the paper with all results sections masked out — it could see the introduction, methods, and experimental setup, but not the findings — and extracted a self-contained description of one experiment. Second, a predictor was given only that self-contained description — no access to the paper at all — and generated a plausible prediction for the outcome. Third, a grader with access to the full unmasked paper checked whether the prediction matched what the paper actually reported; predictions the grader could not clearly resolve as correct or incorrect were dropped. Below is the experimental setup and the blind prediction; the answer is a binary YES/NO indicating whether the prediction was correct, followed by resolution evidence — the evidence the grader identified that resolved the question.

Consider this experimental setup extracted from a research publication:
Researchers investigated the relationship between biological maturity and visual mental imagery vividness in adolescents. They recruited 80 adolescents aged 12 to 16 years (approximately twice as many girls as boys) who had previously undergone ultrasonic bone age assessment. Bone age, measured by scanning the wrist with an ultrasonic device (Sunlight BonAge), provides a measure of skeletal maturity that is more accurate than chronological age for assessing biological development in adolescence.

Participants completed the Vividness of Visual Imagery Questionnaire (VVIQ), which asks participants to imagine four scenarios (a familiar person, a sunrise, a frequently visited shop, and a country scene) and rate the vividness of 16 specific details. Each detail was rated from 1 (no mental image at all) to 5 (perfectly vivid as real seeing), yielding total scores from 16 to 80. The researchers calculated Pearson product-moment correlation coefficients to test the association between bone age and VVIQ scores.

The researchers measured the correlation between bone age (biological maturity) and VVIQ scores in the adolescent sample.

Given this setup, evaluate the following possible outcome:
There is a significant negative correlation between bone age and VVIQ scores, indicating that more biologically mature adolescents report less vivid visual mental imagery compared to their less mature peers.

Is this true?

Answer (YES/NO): NO